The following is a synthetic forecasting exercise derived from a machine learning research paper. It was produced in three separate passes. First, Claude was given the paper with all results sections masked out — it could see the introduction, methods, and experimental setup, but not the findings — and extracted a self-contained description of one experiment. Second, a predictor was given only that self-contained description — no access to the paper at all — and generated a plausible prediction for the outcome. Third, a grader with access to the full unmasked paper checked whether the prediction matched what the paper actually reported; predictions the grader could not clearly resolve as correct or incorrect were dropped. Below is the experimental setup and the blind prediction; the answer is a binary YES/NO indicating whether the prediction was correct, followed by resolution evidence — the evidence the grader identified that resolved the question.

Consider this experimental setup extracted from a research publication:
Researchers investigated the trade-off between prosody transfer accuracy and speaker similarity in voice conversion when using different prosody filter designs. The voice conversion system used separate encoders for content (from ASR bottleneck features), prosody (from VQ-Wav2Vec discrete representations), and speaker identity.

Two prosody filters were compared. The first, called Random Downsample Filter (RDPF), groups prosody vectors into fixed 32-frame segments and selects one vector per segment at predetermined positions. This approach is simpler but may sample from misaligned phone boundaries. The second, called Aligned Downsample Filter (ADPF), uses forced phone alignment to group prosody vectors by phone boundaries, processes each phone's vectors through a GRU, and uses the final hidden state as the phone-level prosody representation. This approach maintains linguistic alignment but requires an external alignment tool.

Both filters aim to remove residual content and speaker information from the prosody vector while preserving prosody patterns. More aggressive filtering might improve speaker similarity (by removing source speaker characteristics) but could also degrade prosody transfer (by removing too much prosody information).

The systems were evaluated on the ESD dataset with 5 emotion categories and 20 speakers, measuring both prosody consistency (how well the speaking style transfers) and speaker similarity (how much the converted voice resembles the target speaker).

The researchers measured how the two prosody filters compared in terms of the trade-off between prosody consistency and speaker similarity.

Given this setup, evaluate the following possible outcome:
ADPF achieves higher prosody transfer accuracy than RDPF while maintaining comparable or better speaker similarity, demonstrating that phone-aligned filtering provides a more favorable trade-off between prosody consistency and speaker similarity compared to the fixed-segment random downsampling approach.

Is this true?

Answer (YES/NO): NO